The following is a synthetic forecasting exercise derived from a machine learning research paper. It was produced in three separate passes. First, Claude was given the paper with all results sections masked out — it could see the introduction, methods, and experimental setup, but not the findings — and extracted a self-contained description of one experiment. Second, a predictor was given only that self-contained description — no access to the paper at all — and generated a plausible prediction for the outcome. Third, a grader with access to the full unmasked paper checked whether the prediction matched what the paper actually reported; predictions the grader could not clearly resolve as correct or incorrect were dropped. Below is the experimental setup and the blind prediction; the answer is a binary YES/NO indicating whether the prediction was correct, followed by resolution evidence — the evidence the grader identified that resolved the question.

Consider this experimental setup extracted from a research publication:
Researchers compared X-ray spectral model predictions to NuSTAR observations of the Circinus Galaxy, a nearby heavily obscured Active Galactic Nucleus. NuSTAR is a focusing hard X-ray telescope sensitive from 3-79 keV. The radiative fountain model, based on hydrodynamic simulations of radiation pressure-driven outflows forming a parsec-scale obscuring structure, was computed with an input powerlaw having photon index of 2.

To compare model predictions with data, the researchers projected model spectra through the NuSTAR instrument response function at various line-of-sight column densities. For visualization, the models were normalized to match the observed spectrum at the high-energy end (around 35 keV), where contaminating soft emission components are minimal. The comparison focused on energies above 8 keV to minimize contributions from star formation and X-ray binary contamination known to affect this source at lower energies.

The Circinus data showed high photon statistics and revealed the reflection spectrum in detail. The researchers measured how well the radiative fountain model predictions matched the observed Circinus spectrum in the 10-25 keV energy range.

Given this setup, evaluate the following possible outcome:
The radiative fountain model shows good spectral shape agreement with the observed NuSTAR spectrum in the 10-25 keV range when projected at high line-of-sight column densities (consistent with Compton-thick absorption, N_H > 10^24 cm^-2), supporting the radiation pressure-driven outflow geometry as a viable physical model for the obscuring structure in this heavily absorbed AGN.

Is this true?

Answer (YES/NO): NO